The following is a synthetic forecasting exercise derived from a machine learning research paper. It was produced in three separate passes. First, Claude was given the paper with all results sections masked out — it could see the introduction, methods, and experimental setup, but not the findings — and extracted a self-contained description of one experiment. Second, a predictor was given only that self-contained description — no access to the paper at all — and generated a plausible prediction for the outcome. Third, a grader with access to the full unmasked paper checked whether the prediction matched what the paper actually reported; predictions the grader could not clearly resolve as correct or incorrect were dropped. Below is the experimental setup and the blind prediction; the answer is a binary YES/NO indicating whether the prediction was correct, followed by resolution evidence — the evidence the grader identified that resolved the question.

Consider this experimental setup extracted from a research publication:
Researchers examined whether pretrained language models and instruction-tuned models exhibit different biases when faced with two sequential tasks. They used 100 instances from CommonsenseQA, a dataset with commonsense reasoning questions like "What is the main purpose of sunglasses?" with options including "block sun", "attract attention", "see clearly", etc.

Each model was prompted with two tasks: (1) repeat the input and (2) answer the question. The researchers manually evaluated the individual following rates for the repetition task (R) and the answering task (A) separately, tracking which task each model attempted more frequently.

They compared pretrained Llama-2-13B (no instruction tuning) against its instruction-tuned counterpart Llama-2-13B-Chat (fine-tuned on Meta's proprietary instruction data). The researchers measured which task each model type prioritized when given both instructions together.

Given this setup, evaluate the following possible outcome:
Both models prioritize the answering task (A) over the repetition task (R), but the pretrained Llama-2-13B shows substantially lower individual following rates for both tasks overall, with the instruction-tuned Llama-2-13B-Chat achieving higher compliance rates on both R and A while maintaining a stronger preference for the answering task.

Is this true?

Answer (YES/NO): YES